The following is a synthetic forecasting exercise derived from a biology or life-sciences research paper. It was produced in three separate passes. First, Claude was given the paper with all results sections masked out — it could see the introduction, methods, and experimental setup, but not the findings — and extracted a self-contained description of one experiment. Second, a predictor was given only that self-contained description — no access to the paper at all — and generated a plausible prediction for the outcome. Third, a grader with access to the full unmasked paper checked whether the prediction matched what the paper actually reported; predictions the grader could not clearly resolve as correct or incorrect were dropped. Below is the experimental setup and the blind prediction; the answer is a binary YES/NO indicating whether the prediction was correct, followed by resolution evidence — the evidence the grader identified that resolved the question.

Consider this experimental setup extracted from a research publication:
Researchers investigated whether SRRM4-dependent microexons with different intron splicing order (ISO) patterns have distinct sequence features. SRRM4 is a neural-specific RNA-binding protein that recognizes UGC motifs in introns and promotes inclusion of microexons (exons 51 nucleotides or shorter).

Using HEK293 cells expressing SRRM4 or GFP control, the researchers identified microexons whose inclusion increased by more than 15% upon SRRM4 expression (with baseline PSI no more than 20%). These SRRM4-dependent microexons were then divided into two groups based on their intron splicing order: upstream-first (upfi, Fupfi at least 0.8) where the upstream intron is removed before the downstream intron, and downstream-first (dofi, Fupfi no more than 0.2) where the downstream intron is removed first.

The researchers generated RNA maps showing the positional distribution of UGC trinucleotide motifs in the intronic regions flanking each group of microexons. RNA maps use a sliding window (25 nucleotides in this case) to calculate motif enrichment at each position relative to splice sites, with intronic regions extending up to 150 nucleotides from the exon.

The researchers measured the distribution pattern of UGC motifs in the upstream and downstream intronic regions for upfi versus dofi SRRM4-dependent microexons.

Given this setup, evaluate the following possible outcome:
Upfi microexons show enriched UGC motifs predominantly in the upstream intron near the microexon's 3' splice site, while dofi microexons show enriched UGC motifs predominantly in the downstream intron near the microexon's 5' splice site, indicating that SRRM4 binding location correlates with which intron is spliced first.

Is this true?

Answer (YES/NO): NO